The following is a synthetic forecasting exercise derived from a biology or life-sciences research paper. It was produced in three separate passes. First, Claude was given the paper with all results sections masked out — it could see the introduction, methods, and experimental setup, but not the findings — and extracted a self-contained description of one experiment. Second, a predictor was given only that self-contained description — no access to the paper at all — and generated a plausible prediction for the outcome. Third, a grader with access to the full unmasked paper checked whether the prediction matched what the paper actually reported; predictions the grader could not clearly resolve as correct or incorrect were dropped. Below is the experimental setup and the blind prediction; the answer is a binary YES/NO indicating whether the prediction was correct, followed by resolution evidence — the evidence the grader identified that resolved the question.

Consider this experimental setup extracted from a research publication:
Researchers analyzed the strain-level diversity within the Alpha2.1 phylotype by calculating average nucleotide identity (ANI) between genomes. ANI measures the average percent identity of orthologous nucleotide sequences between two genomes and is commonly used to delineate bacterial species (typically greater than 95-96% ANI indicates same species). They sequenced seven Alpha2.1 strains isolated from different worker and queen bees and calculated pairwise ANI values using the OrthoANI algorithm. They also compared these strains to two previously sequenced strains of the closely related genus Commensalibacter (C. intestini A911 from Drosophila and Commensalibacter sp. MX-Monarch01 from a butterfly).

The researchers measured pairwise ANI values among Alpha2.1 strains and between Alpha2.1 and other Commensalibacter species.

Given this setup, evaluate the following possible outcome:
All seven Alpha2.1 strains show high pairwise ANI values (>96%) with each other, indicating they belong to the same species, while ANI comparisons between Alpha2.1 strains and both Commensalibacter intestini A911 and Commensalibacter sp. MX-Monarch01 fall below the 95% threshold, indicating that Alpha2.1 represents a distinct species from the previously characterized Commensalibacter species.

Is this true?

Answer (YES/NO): YES